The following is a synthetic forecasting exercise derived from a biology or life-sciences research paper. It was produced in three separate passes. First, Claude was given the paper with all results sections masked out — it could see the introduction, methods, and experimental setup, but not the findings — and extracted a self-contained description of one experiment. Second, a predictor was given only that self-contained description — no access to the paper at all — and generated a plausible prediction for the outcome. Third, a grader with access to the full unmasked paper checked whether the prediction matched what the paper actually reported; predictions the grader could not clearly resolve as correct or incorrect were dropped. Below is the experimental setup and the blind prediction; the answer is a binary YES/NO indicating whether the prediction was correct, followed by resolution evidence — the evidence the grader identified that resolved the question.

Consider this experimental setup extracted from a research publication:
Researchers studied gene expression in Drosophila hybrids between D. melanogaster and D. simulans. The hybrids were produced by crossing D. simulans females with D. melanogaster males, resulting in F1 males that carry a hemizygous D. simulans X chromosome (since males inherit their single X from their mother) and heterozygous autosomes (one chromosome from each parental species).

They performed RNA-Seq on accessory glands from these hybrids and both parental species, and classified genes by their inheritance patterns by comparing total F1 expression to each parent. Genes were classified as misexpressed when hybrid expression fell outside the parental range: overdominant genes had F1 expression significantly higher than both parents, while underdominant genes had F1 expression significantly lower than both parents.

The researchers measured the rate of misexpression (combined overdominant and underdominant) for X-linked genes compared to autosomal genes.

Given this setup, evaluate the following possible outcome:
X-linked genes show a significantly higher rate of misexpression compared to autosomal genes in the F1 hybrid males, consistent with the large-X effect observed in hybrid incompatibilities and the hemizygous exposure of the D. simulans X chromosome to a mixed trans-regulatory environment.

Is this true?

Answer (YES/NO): YES